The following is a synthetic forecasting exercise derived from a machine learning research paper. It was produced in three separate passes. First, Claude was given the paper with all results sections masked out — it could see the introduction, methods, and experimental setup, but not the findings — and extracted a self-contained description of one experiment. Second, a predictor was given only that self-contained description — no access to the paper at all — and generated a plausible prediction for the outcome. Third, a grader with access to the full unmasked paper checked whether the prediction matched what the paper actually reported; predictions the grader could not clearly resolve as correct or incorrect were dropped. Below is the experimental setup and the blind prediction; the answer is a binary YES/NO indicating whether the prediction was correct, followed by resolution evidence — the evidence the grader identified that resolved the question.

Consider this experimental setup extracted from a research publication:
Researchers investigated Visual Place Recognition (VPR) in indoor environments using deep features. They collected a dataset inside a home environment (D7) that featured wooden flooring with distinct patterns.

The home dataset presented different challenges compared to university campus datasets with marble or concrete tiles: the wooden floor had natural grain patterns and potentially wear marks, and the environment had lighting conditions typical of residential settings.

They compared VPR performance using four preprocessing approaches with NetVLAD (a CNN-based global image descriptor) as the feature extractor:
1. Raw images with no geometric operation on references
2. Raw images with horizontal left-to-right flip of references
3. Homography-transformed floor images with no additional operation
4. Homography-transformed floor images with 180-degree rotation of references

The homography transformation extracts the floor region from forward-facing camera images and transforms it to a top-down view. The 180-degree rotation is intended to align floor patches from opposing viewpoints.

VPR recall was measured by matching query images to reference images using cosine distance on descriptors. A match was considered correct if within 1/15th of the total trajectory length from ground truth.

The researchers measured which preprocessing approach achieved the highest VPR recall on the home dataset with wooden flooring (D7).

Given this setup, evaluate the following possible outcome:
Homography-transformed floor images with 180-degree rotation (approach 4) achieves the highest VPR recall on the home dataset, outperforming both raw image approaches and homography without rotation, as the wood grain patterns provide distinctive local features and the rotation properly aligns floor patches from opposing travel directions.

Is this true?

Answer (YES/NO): YES